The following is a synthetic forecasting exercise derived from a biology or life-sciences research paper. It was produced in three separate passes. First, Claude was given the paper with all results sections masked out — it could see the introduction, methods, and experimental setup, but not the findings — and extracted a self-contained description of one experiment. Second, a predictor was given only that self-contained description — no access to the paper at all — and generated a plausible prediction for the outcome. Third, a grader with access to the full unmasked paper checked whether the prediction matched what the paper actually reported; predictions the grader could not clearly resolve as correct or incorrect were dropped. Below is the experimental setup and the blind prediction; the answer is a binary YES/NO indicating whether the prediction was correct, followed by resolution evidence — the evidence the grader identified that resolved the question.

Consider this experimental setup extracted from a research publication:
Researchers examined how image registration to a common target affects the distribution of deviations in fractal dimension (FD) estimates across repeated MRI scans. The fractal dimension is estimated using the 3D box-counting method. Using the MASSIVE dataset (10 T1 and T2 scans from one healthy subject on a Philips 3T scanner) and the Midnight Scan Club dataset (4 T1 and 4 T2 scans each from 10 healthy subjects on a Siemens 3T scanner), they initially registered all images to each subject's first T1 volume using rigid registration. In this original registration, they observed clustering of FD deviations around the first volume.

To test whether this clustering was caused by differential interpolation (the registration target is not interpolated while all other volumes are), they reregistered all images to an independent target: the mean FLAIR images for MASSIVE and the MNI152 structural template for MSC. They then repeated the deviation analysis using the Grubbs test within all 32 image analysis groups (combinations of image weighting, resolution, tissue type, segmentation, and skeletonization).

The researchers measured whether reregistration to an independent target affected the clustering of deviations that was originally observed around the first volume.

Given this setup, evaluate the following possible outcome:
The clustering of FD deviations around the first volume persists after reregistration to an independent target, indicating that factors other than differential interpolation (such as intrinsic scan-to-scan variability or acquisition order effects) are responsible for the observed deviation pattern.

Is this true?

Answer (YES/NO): NO